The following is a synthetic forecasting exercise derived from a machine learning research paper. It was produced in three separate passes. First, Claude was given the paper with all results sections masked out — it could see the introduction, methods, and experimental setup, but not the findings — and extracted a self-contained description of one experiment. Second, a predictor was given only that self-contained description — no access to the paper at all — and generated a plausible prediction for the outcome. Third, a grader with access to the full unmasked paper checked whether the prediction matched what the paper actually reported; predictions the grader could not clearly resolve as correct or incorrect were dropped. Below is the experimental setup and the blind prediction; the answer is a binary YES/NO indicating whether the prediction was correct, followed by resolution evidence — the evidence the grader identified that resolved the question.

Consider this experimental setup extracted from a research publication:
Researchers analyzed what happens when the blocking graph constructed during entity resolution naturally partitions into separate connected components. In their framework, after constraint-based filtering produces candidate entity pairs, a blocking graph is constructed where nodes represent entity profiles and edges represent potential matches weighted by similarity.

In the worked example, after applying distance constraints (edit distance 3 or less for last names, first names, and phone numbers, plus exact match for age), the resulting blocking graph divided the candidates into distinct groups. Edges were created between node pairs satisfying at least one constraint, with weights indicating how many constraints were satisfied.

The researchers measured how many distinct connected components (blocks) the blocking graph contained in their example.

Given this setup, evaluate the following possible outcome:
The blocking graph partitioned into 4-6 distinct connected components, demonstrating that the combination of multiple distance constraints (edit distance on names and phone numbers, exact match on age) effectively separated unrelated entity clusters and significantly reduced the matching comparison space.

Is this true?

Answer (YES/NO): NO